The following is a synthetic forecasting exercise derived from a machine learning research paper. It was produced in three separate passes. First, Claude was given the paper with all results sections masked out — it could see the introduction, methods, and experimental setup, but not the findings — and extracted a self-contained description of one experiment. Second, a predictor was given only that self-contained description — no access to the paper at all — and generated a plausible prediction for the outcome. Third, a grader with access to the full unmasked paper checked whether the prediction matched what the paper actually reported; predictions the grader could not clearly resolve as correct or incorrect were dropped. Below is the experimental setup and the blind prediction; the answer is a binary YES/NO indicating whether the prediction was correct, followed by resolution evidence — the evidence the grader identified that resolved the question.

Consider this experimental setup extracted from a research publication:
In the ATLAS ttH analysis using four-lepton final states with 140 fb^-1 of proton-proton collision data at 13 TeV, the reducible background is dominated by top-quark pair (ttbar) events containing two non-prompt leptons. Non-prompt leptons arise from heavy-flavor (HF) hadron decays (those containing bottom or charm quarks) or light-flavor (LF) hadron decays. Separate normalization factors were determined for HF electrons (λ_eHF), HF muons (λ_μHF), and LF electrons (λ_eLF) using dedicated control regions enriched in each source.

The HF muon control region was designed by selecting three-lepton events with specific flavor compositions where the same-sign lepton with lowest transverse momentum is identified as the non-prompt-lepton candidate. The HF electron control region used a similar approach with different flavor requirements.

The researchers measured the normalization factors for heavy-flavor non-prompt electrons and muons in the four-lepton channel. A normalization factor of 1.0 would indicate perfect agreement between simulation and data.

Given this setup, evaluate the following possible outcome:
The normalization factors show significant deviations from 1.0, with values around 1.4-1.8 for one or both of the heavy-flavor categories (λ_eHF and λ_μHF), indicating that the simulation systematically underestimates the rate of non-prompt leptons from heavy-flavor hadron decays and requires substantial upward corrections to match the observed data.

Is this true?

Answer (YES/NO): NO